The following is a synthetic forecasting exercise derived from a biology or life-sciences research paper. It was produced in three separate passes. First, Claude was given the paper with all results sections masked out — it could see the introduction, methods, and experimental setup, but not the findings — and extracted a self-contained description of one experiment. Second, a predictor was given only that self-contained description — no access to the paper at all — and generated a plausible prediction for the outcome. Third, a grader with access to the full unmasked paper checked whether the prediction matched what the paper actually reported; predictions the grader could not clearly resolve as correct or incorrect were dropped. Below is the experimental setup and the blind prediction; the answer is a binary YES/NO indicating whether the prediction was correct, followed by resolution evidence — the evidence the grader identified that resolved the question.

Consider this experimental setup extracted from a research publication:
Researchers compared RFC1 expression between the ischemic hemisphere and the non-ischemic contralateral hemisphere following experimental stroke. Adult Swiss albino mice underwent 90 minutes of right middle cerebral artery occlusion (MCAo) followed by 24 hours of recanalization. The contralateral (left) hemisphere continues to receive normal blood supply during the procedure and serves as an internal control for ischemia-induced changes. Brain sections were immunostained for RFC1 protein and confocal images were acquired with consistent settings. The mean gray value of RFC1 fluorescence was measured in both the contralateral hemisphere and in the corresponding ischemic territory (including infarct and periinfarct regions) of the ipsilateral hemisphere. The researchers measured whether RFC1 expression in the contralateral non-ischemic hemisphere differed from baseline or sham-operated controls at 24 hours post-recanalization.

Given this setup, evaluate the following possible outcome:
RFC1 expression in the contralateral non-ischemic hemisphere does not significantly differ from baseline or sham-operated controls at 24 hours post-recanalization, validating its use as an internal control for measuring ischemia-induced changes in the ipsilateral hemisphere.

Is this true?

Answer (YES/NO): YES